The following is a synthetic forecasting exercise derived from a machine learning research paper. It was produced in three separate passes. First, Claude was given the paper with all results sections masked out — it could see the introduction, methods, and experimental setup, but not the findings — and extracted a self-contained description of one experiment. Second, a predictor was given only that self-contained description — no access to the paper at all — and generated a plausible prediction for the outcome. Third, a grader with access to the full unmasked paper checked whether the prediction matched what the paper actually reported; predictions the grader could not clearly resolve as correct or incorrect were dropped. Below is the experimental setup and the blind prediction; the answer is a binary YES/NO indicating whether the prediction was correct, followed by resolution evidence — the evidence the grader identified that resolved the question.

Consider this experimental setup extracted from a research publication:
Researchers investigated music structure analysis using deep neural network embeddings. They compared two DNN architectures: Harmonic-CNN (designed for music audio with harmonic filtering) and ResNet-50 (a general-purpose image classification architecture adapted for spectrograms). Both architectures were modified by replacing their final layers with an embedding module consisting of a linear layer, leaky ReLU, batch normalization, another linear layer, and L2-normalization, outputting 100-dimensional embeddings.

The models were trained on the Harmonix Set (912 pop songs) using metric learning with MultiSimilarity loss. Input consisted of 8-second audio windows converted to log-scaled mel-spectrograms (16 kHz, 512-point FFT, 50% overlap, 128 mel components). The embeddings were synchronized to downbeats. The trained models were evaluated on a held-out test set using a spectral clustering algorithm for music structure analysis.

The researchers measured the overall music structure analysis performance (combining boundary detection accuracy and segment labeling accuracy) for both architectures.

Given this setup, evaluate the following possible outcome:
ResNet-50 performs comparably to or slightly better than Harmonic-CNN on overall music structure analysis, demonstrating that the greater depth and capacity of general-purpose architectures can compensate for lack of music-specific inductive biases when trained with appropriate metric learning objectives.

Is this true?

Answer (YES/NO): NO